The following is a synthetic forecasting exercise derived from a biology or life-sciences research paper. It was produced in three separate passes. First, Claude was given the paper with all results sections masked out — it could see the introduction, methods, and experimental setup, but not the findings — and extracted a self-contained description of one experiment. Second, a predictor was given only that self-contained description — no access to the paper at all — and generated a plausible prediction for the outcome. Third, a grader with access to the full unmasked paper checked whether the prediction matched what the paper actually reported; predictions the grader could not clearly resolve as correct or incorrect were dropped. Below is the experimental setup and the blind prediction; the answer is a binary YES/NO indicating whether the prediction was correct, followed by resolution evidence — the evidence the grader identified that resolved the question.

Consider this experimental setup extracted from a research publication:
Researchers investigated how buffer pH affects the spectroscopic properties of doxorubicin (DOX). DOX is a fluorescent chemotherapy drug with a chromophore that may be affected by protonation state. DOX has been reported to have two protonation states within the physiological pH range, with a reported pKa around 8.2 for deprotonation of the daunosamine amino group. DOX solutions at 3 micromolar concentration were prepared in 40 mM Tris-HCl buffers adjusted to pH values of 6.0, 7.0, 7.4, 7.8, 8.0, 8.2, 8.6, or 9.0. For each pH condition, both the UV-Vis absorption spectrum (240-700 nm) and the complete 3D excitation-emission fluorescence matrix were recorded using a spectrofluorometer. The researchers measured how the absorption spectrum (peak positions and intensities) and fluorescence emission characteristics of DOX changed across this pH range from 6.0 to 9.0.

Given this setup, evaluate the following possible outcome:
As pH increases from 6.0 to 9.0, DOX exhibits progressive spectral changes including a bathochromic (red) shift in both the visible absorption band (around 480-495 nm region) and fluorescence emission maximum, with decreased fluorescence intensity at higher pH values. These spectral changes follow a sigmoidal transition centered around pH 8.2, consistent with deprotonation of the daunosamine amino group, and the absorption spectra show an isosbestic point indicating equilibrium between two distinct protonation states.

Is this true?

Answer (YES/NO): NO